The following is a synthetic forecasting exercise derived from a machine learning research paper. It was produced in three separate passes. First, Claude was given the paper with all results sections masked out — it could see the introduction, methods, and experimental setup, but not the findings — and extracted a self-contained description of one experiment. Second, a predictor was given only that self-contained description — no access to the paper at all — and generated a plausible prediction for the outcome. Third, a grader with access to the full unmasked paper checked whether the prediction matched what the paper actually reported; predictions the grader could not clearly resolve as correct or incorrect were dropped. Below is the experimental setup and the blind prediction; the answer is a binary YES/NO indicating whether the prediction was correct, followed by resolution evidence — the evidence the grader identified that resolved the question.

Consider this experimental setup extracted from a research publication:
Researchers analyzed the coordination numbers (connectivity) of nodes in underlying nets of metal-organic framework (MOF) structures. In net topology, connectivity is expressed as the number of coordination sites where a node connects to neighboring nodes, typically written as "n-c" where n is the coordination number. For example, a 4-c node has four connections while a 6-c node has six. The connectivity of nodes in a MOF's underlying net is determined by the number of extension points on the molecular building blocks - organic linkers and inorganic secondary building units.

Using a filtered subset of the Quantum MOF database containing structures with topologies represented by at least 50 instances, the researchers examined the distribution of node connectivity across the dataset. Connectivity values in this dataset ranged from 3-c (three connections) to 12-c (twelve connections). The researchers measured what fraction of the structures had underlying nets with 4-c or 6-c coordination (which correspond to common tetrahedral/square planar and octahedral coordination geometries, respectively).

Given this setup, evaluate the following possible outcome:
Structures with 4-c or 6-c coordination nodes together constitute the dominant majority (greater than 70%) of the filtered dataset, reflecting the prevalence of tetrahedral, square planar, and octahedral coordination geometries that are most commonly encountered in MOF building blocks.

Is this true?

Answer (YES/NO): NO